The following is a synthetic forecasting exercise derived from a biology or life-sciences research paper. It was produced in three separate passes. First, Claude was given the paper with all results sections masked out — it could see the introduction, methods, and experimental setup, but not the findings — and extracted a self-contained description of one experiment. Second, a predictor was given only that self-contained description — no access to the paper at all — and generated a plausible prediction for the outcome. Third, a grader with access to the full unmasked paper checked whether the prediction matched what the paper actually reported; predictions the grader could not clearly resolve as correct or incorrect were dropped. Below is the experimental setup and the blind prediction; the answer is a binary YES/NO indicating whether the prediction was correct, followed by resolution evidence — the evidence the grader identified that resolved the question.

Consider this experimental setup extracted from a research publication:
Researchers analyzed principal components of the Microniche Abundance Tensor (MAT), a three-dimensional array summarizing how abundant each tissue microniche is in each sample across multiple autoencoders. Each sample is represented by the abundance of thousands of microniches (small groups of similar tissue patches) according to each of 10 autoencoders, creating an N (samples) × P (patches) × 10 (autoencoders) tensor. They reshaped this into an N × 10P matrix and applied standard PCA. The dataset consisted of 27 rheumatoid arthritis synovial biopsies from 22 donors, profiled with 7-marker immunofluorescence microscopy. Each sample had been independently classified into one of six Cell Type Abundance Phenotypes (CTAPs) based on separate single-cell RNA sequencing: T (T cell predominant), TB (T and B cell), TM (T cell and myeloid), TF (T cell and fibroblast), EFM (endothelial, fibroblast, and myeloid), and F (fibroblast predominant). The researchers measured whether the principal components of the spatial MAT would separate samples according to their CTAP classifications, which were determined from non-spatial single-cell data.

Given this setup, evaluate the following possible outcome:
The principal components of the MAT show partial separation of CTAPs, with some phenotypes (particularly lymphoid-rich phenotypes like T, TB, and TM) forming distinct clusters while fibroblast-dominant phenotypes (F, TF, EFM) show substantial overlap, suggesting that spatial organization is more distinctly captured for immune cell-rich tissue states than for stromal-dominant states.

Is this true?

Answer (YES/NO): NO